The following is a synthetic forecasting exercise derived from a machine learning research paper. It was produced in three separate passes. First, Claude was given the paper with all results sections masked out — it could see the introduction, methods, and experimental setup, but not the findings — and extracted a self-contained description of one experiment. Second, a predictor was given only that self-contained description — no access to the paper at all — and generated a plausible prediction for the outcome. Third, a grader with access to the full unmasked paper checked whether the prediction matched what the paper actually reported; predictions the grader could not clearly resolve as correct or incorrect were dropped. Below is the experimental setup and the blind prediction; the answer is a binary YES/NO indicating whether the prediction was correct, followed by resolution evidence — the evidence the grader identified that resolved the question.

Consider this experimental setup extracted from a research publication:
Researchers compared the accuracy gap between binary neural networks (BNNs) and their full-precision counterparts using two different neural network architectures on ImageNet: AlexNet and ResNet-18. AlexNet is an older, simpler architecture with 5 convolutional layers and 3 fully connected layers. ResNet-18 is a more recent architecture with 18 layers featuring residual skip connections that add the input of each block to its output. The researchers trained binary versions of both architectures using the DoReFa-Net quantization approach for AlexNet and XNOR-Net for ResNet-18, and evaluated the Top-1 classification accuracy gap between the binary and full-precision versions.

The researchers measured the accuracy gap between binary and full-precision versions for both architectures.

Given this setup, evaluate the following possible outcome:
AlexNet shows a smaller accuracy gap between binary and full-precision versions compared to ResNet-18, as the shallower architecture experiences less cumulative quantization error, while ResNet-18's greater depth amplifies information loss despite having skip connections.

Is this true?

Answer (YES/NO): YES